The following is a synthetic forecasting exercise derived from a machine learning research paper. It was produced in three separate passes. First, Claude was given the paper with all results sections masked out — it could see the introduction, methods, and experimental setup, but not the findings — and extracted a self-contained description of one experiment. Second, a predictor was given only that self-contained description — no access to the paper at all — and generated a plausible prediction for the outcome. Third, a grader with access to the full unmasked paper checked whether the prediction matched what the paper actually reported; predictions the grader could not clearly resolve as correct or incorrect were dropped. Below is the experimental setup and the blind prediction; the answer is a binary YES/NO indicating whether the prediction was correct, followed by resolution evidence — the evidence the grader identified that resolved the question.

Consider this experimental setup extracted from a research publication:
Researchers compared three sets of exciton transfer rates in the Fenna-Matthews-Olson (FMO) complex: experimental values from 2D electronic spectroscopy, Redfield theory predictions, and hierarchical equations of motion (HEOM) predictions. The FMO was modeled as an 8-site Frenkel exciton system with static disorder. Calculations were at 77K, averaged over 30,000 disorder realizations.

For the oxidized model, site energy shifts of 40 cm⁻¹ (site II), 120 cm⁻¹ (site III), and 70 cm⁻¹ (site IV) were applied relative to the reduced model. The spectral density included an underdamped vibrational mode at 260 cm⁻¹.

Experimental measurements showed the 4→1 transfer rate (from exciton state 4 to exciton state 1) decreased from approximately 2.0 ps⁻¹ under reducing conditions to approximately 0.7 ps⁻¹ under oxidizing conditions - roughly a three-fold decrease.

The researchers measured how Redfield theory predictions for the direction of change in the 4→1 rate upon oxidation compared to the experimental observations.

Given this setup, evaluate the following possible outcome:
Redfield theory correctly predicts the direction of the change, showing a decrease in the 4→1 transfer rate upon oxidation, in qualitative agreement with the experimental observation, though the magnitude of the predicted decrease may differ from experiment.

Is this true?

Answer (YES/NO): YES